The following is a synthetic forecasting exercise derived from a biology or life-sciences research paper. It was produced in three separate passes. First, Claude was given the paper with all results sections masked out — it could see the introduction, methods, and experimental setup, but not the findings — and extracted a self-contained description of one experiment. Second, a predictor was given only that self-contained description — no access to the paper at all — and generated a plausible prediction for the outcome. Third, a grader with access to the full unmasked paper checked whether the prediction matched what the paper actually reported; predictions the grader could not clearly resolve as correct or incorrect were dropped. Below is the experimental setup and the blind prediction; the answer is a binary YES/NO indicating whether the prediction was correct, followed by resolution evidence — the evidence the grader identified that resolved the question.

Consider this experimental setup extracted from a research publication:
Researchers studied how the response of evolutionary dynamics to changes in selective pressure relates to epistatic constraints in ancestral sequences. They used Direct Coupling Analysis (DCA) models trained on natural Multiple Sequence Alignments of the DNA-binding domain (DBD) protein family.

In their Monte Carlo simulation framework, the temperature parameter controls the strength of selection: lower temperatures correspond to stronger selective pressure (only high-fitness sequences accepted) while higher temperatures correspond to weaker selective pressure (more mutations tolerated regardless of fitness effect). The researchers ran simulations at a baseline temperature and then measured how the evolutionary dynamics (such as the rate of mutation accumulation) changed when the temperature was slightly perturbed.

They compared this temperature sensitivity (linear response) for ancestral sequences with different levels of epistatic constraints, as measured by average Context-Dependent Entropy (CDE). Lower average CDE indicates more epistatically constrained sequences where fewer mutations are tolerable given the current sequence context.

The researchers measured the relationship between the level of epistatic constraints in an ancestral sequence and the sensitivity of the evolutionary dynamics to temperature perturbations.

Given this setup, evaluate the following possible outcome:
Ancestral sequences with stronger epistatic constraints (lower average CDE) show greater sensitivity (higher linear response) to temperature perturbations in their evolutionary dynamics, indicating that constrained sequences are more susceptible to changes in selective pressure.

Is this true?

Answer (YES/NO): YES